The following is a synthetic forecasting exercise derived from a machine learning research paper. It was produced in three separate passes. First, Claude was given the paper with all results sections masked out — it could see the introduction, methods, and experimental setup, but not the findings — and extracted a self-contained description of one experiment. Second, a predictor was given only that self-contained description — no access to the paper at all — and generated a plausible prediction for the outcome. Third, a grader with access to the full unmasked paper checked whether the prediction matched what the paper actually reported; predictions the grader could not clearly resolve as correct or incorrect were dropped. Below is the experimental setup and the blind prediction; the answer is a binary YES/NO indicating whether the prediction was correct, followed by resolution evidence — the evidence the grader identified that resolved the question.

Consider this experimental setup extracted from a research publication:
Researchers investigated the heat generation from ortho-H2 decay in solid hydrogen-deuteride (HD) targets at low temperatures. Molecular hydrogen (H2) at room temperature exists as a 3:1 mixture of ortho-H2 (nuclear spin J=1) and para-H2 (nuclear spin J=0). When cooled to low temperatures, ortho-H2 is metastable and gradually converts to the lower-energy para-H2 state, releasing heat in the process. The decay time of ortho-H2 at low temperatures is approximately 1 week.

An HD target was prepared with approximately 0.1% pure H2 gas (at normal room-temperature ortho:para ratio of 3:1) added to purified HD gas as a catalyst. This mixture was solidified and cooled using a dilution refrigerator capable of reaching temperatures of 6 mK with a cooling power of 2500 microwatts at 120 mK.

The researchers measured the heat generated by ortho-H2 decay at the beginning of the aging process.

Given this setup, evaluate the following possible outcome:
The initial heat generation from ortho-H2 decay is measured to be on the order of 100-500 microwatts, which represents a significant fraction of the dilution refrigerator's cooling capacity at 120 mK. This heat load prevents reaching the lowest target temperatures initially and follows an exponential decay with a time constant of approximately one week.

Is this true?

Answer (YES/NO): NO